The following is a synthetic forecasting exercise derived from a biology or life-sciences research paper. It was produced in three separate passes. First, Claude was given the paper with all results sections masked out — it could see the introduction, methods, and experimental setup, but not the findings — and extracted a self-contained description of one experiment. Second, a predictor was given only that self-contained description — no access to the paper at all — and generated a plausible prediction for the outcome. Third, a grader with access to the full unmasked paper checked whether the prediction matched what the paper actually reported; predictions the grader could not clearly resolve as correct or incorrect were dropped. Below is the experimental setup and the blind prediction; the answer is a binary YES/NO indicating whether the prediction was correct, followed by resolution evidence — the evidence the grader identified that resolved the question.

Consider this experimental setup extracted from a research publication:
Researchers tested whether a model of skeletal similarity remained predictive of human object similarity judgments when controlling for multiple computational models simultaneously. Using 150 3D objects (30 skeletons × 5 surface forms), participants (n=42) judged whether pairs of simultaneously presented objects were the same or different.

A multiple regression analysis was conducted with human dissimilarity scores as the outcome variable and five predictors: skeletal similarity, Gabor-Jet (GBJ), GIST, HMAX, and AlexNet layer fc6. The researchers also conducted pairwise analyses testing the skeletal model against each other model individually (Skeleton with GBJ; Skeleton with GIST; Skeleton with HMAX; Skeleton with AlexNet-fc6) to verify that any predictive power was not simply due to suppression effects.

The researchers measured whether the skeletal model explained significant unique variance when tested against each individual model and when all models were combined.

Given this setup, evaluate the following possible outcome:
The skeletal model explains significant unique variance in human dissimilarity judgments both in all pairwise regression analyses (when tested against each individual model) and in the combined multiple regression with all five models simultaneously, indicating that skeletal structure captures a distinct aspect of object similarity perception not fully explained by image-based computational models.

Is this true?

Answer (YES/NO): YES